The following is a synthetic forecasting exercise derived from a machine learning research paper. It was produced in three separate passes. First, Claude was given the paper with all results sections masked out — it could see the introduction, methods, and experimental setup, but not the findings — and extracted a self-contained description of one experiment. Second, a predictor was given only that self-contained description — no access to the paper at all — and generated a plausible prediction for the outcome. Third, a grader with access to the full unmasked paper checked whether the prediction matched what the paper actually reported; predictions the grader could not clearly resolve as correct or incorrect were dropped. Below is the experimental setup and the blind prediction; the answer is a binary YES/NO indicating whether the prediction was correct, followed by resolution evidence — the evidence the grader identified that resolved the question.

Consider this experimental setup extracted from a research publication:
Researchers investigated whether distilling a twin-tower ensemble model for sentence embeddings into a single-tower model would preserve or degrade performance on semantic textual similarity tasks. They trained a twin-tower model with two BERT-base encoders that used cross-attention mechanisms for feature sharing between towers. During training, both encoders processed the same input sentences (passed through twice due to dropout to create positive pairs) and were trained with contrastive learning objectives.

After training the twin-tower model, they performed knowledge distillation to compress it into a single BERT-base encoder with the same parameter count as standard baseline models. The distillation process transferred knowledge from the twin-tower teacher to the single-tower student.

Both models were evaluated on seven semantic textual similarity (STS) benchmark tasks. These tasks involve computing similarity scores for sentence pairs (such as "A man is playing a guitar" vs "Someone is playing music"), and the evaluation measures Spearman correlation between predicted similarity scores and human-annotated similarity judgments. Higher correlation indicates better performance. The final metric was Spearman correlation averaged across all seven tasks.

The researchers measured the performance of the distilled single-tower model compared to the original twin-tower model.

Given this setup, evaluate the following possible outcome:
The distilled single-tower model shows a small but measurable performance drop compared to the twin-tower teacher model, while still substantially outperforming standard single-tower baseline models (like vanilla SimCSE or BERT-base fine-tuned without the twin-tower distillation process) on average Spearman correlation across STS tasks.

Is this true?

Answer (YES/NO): NO